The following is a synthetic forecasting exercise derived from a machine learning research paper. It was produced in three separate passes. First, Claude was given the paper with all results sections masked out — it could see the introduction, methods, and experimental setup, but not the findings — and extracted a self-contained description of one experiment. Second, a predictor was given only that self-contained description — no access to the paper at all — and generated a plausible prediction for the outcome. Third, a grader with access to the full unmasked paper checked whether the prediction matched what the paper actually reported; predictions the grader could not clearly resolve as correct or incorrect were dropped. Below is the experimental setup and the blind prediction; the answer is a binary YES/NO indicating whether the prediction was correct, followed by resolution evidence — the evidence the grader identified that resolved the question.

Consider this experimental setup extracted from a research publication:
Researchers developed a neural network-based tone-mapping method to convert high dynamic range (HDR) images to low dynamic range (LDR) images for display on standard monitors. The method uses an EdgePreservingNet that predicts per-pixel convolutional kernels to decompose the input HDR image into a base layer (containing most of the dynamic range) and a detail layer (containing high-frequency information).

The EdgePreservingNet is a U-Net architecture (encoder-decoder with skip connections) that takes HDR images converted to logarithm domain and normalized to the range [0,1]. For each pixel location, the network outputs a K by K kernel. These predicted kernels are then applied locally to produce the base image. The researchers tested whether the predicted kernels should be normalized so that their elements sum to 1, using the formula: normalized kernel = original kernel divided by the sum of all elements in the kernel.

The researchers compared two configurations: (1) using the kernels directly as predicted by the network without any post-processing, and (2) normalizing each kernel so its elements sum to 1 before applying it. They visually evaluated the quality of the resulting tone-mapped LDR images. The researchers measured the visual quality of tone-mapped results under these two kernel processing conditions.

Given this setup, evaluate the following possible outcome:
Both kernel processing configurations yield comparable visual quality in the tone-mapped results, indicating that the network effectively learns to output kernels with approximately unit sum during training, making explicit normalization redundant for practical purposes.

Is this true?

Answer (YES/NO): NO